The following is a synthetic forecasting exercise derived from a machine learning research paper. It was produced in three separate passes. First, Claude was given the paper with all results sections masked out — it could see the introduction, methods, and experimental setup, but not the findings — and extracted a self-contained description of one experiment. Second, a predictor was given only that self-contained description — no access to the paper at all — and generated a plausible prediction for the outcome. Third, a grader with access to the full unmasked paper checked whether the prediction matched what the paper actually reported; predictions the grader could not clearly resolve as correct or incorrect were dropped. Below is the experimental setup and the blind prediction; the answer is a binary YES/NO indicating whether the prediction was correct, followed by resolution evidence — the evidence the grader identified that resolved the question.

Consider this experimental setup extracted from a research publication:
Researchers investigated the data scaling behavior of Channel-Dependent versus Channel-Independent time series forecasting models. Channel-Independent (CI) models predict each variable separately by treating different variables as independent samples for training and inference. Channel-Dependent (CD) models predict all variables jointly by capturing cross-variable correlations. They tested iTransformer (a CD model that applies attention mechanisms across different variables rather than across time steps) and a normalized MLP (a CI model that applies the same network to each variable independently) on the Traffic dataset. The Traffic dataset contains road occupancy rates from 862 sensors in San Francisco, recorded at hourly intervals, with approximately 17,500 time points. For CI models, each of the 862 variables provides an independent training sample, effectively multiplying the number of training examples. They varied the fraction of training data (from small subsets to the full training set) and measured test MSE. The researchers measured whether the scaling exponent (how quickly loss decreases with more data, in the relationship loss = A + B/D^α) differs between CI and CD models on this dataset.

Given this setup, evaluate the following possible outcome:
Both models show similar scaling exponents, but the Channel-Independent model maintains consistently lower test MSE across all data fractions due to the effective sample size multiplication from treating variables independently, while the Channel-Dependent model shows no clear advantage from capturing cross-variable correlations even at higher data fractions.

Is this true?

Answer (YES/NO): NO